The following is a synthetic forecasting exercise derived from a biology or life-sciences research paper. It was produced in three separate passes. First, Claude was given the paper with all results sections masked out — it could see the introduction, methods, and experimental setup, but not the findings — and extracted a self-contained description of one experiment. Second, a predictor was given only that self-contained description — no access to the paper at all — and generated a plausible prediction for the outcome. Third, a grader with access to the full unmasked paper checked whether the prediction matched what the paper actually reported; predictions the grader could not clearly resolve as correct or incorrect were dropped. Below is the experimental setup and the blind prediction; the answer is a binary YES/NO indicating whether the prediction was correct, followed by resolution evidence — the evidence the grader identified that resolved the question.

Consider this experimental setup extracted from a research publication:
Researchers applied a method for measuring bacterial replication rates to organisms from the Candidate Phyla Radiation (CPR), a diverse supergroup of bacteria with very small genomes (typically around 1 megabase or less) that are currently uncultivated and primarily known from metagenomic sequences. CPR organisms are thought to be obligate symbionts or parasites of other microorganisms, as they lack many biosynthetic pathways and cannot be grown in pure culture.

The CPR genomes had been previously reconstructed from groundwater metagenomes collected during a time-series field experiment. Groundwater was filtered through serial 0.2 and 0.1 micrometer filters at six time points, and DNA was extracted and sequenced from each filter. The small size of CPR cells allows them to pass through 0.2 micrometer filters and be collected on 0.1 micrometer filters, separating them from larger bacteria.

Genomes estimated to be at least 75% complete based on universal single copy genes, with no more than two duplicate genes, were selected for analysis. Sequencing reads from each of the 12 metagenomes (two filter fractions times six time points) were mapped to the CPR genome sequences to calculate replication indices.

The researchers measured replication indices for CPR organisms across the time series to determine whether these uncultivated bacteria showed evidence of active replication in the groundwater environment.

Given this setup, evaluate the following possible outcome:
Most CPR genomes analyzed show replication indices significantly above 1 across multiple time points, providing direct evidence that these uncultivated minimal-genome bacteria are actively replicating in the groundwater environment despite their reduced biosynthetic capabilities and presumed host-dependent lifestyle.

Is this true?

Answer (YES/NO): NO